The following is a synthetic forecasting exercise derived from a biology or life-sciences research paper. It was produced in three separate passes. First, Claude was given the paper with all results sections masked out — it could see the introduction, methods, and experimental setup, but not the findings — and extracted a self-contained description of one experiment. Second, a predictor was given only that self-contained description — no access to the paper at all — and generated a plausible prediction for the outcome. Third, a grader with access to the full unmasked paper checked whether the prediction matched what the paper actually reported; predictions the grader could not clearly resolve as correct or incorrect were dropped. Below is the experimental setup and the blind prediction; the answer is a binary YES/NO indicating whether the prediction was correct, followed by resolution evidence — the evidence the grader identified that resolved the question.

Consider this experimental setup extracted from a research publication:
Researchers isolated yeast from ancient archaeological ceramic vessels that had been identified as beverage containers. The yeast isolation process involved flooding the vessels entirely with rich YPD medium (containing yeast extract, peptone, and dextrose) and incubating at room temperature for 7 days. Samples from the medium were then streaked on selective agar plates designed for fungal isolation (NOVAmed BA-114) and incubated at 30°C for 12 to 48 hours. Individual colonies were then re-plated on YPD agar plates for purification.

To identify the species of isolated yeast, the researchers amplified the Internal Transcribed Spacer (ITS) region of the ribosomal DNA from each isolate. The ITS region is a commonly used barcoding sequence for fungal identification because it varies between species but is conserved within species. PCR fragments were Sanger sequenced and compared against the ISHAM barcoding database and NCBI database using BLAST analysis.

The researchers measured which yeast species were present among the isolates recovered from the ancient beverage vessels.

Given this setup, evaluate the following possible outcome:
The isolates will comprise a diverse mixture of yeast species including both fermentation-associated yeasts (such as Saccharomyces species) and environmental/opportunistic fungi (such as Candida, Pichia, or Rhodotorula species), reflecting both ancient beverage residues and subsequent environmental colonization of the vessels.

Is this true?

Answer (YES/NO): NO